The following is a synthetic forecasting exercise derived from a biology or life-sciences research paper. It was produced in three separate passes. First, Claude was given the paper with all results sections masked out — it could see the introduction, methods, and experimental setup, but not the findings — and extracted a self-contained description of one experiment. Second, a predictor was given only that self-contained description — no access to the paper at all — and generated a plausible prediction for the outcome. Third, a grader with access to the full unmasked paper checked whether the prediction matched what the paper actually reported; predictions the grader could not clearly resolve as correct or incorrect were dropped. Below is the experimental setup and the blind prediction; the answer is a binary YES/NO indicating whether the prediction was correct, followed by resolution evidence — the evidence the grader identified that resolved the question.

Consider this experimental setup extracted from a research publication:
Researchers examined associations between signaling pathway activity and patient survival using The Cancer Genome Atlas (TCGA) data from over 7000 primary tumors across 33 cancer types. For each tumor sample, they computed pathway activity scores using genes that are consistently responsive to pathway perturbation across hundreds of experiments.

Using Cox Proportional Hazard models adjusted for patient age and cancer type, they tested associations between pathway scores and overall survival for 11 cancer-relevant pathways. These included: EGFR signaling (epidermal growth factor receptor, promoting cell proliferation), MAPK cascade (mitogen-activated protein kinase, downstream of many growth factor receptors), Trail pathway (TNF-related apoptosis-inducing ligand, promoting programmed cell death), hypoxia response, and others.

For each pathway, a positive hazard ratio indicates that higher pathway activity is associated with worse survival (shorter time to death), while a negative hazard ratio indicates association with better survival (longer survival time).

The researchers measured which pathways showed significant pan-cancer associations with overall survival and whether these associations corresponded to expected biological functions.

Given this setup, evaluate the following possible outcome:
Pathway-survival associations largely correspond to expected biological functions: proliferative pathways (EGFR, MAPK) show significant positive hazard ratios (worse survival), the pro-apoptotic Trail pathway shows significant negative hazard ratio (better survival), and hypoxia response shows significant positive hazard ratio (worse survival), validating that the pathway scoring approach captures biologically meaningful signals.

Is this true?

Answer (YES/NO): YES